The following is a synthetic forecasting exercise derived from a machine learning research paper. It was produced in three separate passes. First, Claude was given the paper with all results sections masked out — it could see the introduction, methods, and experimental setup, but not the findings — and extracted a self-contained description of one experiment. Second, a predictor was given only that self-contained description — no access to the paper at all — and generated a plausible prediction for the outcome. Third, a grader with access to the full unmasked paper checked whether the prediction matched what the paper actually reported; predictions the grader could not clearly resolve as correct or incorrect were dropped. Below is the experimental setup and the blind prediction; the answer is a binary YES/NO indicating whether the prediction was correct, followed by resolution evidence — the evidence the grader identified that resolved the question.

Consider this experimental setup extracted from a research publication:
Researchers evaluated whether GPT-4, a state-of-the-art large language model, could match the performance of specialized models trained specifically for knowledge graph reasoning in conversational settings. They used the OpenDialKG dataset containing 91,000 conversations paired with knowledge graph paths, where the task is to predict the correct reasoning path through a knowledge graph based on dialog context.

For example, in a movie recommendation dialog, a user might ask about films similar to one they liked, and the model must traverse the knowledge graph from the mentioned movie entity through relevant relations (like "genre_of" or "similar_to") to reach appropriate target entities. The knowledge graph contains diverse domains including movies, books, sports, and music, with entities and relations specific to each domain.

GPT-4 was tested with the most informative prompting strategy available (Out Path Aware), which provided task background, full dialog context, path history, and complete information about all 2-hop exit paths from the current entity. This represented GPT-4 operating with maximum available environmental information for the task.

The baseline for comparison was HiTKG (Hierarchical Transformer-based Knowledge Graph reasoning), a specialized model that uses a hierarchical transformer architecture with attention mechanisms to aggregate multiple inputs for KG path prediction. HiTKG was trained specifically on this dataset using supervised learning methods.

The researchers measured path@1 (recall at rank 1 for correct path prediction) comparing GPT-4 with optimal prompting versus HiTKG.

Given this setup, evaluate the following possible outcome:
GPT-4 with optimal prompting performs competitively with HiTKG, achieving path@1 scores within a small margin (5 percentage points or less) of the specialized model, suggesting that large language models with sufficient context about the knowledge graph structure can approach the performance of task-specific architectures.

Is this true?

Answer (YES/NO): NO